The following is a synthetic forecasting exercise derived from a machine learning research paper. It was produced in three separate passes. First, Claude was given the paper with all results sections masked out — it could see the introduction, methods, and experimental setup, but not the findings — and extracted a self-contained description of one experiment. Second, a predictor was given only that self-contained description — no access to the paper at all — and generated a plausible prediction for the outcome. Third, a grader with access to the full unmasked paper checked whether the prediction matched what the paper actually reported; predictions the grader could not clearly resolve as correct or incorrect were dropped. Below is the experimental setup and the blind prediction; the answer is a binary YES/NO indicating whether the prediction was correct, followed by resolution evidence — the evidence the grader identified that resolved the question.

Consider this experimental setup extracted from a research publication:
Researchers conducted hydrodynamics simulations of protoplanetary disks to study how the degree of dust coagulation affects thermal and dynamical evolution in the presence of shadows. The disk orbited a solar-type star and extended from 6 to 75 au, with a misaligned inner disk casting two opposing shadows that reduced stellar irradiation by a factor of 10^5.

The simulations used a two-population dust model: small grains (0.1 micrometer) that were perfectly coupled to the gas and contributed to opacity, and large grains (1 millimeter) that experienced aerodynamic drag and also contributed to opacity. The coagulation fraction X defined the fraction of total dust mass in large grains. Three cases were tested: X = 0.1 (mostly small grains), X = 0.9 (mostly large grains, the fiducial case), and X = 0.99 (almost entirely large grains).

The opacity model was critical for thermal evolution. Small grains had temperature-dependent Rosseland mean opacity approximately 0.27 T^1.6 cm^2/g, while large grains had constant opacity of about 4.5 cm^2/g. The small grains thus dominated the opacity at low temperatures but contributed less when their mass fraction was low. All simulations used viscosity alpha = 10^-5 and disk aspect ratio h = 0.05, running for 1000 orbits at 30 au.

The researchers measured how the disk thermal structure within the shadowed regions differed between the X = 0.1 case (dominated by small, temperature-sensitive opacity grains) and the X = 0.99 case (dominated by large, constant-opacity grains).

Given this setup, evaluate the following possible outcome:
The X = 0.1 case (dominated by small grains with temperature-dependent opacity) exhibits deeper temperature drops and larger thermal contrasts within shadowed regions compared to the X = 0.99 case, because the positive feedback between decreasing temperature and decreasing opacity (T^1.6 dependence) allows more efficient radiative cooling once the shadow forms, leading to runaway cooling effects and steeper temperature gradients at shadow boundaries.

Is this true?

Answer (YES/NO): NO